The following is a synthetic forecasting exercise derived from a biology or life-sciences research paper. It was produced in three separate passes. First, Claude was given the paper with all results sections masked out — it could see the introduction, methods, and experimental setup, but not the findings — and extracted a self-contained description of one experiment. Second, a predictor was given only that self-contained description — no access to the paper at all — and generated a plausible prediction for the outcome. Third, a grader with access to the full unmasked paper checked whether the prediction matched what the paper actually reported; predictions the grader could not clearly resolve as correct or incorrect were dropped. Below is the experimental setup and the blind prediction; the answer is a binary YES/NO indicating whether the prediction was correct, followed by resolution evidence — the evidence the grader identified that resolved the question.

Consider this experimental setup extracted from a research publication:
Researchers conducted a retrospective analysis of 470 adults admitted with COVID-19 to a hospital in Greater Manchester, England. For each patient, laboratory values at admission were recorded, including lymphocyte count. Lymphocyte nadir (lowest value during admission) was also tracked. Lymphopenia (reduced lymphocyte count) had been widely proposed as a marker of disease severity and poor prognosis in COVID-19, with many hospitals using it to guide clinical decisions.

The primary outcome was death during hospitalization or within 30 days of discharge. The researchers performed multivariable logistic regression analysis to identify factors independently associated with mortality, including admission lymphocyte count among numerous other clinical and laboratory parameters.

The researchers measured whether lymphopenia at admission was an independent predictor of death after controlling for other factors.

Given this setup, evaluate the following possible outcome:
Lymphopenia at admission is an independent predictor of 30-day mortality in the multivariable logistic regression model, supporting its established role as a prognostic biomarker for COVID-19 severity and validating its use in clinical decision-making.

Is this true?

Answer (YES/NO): NO